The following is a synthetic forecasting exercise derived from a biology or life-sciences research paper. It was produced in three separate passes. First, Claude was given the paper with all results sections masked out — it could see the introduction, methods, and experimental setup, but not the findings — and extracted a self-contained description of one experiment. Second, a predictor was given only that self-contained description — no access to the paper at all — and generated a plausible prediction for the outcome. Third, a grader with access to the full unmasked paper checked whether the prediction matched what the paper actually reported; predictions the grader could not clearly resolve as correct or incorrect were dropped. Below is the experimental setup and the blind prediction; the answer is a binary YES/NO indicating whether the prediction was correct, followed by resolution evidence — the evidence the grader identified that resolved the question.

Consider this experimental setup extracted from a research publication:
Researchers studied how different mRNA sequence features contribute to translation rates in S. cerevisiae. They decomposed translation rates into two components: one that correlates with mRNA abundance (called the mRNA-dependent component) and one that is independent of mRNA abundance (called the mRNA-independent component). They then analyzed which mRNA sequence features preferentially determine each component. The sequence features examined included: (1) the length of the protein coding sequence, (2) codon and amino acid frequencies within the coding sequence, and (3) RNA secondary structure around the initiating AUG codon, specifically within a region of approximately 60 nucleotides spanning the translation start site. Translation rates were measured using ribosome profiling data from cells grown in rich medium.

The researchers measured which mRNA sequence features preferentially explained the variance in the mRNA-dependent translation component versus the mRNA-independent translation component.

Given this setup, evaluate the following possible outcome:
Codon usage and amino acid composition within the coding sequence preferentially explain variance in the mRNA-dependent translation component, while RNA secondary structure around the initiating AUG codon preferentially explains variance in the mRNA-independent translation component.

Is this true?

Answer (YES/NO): NO